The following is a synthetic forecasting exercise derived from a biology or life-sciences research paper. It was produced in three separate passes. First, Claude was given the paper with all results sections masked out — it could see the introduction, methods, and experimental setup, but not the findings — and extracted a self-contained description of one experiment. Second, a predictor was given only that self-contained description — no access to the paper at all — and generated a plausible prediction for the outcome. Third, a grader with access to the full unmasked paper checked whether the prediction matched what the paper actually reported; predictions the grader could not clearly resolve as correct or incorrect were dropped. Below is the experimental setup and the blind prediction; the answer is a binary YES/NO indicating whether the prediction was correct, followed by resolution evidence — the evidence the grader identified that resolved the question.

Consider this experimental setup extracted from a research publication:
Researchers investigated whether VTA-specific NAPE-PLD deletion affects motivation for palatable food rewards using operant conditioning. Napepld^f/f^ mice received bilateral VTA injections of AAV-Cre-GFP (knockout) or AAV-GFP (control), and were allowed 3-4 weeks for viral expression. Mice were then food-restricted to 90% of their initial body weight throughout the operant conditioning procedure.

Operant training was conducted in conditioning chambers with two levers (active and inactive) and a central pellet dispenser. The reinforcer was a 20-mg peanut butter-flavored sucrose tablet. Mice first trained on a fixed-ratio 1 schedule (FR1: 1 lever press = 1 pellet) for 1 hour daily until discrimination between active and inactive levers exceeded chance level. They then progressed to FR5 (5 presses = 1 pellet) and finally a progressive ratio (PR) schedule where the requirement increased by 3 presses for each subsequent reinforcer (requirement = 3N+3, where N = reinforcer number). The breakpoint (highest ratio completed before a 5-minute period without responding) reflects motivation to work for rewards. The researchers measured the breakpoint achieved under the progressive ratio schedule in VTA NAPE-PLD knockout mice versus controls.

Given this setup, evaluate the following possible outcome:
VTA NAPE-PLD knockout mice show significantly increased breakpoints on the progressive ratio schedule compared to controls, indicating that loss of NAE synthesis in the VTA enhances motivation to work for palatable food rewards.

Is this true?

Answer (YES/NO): YES